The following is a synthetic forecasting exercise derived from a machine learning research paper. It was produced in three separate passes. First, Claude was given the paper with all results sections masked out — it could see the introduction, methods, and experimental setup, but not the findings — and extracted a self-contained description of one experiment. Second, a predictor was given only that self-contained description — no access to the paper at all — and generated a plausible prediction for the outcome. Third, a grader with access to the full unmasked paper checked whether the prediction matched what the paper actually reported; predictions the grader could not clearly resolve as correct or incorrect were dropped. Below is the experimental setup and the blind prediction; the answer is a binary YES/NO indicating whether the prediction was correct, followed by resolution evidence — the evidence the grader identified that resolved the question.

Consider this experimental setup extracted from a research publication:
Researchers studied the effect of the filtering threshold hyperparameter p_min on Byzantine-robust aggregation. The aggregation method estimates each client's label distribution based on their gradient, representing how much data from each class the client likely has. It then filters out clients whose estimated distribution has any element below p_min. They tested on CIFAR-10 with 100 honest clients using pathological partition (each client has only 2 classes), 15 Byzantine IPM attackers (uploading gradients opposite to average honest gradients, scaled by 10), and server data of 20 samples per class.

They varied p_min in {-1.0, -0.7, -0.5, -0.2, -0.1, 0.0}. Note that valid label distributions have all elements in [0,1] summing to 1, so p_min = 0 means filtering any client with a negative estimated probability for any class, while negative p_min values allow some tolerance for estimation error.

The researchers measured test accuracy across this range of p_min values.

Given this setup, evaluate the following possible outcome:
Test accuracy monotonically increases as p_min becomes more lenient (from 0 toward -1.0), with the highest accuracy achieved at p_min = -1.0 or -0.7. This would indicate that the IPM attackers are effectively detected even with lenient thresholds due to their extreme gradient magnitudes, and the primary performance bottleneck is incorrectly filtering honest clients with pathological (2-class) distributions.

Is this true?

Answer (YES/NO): NO